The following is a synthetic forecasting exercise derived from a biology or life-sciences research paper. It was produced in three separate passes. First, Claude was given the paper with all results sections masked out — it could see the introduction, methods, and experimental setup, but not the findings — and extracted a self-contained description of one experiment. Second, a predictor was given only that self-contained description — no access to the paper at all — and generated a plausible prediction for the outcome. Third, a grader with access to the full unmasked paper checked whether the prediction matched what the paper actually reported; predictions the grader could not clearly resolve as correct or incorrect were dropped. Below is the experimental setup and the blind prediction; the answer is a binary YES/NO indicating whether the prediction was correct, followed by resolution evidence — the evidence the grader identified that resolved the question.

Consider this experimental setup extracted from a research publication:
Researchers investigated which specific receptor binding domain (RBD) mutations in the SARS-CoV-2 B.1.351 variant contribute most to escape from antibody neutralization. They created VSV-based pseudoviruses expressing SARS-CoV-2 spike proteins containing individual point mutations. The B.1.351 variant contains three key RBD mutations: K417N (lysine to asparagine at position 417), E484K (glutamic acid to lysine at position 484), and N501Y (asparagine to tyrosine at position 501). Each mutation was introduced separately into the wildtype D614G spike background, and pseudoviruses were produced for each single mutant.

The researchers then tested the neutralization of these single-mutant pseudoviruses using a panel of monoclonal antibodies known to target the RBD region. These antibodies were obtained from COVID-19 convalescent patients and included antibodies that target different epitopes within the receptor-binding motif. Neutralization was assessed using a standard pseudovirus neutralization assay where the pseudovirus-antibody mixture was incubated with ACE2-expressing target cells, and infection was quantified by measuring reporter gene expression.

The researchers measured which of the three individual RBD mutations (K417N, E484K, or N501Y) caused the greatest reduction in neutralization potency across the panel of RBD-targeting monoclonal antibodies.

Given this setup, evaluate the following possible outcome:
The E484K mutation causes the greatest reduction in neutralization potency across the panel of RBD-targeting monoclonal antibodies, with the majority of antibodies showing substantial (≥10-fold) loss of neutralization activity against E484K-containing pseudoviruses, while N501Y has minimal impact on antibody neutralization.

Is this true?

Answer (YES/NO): NO